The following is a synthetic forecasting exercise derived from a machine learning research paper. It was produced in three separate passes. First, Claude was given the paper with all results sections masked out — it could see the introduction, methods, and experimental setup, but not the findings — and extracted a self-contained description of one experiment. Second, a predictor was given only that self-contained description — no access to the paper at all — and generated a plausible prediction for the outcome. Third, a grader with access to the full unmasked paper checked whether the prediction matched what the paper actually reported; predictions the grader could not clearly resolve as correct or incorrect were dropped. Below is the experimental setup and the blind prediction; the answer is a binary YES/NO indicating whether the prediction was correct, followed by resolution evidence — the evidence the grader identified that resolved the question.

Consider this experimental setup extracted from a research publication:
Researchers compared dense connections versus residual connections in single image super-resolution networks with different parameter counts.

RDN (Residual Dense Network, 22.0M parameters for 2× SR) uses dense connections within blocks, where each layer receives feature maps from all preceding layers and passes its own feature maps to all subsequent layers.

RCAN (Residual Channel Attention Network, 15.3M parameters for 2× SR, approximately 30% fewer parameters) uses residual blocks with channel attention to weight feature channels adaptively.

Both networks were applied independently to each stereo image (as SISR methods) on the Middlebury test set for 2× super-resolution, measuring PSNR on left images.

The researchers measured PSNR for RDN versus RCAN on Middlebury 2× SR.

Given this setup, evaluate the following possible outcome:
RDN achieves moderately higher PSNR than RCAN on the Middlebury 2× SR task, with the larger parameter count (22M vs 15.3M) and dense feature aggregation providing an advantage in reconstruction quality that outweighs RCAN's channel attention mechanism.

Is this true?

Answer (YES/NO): NO